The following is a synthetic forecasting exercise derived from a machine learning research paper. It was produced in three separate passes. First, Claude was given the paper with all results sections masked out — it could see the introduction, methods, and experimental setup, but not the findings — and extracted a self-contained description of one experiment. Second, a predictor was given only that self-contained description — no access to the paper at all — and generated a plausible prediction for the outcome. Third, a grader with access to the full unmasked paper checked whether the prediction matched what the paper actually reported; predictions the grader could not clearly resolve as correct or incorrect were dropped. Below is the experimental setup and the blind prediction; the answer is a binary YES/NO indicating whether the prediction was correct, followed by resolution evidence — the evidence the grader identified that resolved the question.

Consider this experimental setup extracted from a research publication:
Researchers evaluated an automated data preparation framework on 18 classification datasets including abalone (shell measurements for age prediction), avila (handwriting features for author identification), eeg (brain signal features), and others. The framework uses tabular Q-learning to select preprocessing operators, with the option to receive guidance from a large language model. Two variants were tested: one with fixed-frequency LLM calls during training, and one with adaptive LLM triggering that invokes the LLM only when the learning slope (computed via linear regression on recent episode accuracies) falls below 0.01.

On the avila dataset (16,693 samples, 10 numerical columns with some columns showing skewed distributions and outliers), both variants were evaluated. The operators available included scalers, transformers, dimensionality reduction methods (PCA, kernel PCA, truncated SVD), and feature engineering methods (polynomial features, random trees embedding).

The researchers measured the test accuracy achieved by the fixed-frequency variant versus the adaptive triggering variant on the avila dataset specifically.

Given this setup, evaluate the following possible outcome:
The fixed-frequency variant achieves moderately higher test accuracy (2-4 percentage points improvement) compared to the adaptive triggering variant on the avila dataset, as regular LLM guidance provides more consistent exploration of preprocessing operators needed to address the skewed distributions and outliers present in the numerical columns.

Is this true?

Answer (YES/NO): NO